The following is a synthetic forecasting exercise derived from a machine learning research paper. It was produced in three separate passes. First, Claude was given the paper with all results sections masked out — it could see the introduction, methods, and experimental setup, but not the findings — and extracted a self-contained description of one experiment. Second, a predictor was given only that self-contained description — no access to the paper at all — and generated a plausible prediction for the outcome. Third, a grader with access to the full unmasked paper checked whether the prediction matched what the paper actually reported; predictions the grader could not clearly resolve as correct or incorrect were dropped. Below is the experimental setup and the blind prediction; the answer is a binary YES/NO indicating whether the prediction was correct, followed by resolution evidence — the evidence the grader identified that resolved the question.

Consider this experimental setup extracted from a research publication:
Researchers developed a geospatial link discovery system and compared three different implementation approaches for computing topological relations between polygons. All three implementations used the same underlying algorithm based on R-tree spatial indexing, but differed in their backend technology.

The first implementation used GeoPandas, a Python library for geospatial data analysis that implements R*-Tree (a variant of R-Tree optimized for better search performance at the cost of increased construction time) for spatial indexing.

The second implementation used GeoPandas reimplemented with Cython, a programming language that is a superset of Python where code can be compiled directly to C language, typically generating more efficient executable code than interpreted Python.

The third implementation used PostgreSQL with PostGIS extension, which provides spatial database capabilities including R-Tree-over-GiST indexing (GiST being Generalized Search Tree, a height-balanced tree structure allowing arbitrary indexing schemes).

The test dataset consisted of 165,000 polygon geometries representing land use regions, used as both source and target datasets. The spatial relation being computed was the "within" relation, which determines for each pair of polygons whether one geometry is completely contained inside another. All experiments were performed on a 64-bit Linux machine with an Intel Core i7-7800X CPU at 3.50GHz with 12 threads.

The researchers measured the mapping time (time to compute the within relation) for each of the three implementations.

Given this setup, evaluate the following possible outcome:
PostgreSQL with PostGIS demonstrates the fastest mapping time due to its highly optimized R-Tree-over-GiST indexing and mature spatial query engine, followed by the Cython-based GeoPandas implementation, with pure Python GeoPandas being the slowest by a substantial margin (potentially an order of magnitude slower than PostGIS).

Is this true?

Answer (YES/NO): NO